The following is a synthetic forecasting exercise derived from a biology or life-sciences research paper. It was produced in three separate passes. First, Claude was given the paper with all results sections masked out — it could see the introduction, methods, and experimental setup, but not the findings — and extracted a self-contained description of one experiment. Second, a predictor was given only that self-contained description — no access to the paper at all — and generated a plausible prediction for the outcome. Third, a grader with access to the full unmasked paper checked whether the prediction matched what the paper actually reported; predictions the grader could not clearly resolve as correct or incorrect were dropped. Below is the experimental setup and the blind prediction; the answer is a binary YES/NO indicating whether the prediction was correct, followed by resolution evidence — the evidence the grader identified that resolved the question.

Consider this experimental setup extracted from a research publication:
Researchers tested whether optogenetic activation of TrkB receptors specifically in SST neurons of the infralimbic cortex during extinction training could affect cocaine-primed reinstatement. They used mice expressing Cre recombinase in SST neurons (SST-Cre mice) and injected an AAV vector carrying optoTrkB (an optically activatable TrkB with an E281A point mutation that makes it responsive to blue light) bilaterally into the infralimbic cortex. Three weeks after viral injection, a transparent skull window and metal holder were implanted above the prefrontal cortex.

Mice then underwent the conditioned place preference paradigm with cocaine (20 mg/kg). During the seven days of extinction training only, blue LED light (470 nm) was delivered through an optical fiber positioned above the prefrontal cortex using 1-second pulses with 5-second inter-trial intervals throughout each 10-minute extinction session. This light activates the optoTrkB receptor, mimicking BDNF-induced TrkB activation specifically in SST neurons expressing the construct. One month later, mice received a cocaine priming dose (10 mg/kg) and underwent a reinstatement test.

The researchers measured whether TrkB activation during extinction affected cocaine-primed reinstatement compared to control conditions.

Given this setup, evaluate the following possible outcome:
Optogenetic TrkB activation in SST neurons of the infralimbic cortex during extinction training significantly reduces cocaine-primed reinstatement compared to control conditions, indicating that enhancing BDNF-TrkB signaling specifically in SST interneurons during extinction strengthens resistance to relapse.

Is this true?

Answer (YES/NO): YES